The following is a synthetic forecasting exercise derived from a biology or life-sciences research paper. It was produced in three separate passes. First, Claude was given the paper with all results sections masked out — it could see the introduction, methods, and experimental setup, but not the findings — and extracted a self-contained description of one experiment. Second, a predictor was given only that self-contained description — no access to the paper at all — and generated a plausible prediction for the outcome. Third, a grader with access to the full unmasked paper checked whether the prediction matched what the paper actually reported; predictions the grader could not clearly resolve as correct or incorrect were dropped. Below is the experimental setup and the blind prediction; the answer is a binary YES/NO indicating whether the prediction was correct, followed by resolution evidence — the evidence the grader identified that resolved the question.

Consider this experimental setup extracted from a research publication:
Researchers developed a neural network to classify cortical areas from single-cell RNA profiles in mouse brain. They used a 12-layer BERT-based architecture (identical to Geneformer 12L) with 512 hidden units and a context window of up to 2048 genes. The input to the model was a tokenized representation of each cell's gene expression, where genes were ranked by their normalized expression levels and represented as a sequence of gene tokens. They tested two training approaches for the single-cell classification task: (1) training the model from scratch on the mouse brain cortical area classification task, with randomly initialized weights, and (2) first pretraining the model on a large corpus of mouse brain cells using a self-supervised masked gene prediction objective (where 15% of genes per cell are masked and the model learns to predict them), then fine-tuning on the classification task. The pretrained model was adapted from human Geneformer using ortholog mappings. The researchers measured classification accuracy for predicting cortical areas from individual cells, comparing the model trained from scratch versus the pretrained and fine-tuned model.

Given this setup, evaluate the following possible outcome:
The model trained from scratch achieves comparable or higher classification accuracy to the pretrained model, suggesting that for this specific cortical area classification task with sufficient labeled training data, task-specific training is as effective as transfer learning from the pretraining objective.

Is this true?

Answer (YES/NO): YES